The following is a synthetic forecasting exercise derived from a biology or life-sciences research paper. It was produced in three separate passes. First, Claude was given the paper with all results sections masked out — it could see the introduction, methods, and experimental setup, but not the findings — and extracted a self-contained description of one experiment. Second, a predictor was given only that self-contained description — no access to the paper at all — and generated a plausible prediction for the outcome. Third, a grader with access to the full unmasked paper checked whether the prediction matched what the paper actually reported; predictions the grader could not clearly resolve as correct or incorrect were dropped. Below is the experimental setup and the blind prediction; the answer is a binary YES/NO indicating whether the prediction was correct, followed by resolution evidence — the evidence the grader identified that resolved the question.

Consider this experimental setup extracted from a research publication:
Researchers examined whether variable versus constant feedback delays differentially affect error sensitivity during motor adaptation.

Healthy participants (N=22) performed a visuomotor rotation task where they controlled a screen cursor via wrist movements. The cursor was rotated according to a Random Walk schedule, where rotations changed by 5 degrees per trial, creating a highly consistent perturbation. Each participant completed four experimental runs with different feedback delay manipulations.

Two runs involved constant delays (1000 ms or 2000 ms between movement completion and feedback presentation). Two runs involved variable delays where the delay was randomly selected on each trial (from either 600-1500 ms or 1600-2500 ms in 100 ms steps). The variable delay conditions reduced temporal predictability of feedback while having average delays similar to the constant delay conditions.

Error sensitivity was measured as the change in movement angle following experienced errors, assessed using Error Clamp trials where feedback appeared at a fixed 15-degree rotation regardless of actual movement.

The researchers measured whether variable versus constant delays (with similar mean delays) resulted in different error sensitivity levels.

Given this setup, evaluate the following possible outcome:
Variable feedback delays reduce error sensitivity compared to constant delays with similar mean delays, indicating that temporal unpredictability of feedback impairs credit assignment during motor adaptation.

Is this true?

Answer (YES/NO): NO